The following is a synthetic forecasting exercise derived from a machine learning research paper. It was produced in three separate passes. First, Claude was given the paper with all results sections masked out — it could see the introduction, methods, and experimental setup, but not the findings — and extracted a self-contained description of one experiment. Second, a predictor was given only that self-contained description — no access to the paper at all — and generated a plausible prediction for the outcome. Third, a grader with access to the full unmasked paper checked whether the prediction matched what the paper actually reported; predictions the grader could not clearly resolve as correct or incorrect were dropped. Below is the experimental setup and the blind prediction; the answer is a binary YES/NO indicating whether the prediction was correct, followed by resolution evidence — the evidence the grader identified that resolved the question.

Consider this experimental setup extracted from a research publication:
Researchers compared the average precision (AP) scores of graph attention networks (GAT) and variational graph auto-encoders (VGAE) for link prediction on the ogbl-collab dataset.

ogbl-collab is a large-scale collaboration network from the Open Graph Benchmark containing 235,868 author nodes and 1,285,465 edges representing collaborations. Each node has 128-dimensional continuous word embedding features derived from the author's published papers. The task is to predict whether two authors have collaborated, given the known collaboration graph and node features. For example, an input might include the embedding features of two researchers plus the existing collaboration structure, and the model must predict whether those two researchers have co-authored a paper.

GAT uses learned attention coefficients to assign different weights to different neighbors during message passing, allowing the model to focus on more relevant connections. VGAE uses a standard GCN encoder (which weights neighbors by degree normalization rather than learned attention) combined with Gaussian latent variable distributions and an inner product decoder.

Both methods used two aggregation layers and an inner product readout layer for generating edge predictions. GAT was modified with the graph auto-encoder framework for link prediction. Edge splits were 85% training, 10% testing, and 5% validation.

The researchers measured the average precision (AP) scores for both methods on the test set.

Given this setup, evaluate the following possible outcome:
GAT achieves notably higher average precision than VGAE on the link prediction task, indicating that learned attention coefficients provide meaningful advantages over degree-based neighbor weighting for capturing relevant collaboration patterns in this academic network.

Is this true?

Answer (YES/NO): NO